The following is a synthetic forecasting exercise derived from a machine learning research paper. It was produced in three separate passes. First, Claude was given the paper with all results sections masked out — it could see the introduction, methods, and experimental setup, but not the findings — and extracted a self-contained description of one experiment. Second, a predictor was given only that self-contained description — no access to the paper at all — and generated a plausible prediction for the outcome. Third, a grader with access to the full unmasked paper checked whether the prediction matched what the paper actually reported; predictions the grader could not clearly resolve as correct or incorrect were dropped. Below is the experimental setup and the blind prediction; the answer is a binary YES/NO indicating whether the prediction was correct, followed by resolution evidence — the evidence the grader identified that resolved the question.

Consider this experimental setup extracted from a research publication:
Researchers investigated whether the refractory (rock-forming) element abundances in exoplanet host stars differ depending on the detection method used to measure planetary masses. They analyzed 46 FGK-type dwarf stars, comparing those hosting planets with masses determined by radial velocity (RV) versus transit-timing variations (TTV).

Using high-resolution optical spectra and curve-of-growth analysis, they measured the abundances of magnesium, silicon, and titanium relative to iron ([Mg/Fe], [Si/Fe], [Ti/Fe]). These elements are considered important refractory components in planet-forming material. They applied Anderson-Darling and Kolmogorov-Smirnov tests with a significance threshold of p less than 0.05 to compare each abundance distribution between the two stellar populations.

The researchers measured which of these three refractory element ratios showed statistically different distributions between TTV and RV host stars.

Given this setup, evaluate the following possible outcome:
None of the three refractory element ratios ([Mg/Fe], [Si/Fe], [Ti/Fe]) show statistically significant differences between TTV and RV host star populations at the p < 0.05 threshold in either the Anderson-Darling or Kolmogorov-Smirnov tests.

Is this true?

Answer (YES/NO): NO